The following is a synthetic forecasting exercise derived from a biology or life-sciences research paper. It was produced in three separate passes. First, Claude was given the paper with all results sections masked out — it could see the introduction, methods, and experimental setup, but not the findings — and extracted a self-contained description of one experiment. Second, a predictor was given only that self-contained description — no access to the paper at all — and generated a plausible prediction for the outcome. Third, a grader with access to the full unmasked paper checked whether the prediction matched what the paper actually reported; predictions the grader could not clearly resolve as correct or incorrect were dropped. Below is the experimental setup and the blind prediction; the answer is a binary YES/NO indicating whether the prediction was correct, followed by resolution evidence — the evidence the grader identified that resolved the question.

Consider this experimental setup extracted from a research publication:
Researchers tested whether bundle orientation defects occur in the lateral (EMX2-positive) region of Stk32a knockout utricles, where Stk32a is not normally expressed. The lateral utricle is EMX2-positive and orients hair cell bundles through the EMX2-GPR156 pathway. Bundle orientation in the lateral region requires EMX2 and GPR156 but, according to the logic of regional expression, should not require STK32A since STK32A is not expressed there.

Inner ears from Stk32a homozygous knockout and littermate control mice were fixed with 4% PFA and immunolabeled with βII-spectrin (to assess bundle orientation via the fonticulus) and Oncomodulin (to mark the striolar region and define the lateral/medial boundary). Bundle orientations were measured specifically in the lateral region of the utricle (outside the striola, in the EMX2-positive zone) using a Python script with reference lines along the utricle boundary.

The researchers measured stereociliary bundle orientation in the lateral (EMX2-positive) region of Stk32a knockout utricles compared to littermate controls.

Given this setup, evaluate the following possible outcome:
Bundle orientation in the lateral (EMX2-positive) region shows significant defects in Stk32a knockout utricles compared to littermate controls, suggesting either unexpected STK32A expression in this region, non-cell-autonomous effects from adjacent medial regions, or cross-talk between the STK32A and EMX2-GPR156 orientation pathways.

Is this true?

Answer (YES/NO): NO